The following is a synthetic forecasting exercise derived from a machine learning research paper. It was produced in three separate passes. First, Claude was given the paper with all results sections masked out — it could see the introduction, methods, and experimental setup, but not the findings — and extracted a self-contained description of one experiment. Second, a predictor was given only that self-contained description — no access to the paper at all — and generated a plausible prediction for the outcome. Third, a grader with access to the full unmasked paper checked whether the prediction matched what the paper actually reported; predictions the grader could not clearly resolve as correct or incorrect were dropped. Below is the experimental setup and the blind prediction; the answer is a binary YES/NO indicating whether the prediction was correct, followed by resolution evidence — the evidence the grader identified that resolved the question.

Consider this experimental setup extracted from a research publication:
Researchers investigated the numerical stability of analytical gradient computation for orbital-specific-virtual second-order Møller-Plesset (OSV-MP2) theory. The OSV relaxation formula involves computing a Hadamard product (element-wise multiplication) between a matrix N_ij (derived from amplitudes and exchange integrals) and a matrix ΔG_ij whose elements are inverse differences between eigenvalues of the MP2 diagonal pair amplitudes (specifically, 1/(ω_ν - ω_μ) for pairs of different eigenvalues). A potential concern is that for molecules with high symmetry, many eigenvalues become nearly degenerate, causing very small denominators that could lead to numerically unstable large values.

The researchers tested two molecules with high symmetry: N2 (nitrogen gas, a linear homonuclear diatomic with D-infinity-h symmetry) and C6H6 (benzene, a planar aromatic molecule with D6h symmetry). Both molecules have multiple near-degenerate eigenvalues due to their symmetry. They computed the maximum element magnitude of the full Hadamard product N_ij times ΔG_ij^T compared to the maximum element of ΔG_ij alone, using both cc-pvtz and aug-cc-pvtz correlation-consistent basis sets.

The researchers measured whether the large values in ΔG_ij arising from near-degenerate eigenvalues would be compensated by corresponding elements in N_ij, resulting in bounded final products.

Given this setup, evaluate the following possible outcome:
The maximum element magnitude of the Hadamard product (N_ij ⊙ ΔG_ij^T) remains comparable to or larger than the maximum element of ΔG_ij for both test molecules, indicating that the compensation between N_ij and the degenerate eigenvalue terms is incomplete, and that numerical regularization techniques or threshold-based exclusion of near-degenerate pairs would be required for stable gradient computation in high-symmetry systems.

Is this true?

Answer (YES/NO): NO